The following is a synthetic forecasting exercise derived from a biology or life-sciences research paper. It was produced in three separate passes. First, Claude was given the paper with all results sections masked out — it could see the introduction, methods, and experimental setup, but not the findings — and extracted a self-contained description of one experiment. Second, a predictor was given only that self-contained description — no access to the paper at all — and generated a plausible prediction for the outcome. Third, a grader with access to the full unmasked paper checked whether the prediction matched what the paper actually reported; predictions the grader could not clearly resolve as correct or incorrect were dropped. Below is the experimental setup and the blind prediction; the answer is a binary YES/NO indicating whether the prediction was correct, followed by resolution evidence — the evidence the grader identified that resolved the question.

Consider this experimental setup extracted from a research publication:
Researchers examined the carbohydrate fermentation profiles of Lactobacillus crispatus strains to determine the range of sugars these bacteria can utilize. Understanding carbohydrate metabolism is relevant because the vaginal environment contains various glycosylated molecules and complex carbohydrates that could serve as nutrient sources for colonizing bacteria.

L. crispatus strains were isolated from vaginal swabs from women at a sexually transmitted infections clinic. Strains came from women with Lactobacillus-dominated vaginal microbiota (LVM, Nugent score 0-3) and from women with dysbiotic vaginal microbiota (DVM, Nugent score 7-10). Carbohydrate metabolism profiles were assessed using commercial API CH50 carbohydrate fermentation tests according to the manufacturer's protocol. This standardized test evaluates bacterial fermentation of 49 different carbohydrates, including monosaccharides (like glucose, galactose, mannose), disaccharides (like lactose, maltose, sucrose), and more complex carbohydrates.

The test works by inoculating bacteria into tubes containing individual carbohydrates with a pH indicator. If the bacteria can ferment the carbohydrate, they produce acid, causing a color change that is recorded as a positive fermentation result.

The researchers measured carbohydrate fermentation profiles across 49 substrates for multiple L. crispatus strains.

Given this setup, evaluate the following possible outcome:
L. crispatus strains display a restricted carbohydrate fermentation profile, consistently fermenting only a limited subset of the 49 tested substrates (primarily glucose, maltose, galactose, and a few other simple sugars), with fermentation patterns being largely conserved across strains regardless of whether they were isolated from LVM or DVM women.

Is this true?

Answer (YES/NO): NO